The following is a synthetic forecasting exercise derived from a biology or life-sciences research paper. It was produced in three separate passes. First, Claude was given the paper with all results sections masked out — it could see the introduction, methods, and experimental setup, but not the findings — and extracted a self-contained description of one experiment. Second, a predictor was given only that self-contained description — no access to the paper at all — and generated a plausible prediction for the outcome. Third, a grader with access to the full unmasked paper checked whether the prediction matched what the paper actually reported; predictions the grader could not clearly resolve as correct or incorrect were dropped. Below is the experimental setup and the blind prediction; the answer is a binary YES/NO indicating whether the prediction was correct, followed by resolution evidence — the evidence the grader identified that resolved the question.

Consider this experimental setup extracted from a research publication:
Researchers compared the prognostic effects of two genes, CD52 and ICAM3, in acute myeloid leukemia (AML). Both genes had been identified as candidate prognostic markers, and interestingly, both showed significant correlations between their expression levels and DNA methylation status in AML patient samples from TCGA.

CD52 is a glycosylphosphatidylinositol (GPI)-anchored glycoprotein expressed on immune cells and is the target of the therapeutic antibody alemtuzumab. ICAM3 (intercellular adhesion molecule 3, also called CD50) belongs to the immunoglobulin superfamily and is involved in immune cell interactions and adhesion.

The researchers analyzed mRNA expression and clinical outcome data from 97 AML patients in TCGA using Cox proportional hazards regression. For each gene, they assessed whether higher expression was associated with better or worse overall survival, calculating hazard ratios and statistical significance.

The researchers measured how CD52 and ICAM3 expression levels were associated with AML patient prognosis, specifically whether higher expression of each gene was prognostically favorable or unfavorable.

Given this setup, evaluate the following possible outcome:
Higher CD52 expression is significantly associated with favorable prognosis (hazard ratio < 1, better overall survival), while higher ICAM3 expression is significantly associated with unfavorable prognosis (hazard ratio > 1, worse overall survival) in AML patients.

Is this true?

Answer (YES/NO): NO